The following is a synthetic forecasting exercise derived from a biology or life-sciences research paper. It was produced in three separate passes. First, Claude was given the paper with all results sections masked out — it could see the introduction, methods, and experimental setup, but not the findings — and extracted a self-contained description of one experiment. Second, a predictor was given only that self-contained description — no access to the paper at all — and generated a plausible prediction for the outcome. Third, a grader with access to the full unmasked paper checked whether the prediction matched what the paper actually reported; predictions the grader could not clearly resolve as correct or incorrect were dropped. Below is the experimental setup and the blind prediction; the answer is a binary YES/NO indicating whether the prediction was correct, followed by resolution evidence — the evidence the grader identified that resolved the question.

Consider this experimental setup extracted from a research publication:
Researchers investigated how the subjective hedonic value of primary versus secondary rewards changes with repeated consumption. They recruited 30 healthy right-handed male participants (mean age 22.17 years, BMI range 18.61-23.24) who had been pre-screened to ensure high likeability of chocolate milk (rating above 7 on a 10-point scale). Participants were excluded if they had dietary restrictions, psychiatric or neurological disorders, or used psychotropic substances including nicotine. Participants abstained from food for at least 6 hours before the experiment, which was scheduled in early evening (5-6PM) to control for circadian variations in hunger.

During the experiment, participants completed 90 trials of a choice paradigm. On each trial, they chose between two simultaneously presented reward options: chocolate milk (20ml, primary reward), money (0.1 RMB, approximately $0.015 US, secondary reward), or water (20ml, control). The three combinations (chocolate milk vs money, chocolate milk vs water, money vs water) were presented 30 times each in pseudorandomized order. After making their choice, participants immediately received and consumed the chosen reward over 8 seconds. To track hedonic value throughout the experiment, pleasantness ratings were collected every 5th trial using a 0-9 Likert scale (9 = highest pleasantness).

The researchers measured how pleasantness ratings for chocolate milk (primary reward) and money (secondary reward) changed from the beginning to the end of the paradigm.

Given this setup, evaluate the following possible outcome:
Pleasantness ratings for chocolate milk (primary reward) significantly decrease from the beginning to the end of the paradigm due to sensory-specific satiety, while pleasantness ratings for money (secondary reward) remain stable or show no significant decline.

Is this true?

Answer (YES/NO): NO